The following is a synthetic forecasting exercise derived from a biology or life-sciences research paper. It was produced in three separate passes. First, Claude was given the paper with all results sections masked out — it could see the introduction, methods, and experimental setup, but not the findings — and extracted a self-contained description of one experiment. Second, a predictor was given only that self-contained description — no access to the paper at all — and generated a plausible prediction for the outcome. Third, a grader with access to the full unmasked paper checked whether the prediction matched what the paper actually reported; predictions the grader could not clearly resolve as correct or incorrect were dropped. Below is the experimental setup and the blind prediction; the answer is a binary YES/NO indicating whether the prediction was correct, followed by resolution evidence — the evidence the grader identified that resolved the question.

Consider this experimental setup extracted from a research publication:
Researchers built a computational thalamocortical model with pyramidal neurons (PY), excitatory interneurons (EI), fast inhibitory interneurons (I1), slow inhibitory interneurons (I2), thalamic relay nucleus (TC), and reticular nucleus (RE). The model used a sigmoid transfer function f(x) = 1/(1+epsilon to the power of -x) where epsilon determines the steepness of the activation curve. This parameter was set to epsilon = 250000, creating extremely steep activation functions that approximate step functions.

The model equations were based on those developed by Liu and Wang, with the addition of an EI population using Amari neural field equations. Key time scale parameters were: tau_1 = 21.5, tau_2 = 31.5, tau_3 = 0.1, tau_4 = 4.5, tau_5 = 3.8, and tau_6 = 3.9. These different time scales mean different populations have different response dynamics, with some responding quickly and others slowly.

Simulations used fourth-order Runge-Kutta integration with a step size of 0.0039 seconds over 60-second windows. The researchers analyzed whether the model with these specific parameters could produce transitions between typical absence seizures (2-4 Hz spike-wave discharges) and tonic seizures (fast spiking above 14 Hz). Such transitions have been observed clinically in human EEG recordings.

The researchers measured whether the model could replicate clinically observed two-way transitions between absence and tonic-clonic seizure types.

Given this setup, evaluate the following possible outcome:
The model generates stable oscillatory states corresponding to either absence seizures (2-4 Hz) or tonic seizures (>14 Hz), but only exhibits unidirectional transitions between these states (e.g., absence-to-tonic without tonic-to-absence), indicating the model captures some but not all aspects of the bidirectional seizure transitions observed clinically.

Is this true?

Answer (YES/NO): NO